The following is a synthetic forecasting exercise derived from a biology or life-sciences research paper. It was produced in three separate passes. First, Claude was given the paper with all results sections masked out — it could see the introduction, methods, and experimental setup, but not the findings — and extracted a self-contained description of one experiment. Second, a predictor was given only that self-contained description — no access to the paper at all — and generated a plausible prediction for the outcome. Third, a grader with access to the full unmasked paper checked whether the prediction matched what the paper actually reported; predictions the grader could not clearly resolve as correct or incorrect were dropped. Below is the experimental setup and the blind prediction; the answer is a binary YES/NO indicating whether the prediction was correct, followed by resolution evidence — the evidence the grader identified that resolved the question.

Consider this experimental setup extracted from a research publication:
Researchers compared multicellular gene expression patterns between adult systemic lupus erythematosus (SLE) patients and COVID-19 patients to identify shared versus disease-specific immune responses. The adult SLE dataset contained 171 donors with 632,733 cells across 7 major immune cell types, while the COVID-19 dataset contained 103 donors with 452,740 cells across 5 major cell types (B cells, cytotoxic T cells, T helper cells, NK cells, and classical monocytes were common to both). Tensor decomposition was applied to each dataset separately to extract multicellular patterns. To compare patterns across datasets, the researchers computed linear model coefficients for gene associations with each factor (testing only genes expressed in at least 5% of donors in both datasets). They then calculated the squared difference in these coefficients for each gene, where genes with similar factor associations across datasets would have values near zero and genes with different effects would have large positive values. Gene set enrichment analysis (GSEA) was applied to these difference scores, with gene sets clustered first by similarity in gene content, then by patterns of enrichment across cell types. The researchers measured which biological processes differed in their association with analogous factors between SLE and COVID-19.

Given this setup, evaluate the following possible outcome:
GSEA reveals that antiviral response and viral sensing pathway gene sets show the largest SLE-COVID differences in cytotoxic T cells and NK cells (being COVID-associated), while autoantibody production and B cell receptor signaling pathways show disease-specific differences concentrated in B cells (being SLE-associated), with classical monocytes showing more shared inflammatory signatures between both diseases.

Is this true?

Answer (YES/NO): NO